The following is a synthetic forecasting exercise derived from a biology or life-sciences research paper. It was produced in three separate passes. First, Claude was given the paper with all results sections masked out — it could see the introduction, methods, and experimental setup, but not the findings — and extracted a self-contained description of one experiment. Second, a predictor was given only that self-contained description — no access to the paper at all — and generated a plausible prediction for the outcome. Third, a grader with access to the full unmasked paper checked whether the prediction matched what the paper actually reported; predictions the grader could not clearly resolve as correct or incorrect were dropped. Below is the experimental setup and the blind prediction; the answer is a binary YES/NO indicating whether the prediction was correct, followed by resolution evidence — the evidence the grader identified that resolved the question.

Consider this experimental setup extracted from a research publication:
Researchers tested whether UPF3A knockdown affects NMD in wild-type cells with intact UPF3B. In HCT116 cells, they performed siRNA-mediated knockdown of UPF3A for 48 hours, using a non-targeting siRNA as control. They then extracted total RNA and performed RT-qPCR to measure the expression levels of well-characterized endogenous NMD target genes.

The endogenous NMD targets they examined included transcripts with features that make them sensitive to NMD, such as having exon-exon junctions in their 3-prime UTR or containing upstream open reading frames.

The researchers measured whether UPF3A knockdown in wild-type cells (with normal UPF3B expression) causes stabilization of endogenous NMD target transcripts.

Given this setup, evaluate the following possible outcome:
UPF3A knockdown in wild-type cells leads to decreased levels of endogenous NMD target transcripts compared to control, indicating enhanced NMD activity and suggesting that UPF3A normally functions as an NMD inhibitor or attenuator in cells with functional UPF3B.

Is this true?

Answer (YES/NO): NO